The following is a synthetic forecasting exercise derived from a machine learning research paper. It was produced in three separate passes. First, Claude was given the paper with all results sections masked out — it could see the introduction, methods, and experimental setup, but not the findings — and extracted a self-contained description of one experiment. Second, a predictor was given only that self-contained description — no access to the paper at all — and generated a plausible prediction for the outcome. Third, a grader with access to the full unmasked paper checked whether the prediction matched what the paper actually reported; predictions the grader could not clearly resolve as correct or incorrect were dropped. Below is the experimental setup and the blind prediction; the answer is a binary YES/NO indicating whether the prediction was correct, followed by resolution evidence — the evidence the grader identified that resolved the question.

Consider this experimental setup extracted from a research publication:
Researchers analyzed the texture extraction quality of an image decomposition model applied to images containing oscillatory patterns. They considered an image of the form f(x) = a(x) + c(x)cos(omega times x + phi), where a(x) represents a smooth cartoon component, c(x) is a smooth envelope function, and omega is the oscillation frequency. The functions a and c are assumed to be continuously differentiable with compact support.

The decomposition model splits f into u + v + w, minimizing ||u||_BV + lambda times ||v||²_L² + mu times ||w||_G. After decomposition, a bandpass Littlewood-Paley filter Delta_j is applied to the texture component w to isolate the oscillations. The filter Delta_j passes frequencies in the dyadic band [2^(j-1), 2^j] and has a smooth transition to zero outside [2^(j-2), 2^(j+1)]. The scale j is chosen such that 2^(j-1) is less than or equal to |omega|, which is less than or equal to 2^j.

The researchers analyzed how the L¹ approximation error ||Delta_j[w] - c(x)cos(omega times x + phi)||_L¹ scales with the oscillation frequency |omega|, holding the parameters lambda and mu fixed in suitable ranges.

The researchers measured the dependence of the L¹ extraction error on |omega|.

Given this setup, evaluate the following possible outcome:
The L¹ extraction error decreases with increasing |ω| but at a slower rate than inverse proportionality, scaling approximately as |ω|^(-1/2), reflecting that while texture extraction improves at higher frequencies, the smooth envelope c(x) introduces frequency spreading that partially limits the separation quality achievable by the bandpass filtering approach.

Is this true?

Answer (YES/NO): NO